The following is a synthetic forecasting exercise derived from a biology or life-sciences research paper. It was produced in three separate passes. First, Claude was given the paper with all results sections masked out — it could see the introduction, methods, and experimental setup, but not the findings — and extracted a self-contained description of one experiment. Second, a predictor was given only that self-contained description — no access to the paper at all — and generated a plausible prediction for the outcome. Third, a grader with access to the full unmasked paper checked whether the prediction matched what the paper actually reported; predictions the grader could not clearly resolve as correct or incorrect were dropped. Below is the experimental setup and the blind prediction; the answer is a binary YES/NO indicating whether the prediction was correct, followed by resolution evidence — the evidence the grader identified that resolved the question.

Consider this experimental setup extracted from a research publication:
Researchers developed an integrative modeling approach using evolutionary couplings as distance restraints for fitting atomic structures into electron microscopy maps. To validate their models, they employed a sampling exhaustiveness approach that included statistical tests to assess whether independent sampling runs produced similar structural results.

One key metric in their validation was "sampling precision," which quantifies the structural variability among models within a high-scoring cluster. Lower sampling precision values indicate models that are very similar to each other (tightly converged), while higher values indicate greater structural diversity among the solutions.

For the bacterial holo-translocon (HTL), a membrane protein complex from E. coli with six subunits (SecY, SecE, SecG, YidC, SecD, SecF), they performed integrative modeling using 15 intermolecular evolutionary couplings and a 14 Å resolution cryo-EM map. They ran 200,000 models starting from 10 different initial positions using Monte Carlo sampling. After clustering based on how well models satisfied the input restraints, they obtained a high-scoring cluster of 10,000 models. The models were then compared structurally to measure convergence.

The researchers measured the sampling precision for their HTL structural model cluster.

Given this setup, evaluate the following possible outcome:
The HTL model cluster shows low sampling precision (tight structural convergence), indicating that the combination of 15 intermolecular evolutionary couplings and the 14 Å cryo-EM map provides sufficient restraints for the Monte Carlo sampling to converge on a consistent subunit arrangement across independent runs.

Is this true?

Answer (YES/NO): NO